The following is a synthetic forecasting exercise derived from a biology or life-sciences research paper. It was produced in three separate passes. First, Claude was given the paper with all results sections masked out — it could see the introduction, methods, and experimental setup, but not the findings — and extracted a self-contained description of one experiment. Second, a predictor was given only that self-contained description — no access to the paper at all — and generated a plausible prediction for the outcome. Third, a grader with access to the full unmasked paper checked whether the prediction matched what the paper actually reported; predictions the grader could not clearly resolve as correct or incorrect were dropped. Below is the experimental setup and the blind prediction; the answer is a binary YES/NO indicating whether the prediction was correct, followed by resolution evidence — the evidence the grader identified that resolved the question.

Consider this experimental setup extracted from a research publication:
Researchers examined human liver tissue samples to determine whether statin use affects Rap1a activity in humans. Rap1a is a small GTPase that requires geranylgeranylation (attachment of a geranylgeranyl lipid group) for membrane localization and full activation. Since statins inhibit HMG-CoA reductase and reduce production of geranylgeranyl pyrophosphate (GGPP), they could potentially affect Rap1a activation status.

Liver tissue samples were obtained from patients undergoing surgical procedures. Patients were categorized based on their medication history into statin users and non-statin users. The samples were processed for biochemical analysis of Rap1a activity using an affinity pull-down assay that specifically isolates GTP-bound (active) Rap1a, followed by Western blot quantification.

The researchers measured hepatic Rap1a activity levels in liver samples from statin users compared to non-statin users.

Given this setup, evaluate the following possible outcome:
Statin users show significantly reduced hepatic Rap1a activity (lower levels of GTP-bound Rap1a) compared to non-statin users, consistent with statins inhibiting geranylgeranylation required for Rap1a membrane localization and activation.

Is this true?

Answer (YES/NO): YES